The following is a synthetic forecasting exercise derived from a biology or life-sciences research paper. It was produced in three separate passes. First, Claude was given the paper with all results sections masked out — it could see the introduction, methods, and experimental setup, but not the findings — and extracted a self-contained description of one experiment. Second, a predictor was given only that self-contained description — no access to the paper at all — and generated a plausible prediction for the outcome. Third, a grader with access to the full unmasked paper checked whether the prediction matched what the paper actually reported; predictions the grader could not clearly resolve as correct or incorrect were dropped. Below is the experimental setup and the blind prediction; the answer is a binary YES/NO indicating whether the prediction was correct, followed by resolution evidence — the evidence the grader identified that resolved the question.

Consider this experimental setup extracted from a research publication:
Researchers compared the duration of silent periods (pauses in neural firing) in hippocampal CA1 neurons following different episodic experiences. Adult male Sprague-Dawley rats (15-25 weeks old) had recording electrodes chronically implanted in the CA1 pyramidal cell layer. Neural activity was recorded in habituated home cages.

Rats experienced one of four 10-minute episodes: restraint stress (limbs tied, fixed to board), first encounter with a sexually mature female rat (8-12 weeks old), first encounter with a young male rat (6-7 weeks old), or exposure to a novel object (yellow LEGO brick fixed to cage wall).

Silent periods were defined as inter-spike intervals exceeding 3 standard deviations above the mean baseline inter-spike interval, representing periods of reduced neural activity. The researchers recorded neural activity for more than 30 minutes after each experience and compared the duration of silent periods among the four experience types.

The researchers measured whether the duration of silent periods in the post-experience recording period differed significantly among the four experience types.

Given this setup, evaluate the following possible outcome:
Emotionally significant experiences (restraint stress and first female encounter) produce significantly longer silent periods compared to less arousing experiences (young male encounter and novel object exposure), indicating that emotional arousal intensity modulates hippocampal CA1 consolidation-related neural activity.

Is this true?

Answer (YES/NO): NO